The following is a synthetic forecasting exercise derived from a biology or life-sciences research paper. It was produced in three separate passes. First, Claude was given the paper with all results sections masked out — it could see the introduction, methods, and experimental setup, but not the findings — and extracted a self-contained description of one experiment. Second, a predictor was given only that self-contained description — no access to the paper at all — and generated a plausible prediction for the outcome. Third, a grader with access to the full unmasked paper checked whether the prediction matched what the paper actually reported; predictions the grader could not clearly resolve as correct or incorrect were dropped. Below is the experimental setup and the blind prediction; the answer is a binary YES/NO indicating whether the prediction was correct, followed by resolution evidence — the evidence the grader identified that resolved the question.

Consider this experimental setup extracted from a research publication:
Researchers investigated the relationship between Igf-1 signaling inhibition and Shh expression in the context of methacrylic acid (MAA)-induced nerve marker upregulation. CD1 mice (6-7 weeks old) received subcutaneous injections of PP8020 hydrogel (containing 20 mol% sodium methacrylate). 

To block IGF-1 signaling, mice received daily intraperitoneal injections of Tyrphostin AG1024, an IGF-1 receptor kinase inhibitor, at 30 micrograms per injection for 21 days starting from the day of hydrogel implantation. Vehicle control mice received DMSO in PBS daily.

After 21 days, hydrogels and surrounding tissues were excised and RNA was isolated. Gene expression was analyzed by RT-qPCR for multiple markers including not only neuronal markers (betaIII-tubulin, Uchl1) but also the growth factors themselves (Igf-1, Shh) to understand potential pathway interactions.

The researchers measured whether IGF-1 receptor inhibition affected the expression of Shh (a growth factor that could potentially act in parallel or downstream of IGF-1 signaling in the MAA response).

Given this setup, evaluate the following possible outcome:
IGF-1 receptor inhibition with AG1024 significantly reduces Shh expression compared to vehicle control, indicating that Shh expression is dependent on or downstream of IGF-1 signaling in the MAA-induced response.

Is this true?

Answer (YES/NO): YES